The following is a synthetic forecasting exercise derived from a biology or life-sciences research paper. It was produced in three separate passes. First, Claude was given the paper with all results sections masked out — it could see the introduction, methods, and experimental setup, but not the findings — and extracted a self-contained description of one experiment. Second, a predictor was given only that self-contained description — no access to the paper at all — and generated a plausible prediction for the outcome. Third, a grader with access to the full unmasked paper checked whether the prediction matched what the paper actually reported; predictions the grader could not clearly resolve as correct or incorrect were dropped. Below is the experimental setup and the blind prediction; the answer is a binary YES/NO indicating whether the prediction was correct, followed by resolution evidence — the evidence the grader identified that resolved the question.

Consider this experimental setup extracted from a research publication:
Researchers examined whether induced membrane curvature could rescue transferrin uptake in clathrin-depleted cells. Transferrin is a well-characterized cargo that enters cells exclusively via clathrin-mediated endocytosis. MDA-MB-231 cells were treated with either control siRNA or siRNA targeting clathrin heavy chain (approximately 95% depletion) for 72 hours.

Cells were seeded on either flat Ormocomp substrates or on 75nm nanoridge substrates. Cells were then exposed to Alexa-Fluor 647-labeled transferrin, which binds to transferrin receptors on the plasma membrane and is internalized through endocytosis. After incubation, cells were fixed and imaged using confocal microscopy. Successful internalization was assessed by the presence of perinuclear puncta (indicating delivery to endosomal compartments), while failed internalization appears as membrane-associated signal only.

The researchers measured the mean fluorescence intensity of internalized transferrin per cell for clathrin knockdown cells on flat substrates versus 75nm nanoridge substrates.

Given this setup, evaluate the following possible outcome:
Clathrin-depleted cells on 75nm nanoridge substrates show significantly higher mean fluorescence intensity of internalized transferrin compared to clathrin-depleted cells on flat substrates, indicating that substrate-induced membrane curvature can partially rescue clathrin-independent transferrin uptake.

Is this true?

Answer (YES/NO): YES